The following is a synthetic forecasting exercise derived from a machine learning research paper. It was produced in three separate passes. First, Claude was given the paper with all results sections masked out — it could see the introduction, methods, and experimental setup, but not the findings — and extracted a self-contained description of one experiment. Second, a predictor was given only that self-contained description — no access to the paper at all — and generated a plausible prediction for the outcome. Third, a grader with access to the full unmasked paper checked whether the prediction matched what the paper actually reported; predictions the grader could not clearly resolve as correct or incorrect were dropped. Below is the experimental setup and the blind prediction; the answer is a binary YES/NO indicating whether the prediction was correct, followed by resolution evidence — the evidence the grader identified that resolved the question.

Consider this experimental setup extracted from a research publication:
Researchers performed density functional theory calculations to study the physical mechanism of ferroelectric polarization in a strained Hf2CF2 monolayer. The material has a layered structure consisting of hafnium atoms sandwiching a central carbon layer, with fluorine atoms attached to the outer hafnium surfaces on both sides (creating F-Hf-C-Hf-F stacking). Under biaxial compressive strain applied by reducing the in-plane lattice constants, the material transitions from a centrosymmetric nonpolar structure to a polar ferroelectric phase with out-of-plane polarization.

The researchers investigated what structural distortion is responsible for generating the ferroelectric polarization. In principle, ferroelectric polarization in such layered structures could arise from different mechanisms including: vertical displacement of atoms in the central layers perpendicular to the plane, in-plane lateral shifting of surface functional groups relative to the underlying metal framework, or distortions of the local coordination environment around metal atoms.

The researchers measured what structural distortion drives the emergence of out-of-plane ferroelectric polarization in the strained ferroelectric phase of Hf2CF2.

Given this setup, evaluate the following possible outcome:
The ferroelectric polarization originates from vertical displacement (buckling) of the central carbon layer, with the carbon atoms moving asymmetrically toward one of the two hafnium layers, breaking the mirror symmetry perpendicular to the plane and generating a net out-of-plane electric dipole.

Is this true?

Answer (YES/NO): NO